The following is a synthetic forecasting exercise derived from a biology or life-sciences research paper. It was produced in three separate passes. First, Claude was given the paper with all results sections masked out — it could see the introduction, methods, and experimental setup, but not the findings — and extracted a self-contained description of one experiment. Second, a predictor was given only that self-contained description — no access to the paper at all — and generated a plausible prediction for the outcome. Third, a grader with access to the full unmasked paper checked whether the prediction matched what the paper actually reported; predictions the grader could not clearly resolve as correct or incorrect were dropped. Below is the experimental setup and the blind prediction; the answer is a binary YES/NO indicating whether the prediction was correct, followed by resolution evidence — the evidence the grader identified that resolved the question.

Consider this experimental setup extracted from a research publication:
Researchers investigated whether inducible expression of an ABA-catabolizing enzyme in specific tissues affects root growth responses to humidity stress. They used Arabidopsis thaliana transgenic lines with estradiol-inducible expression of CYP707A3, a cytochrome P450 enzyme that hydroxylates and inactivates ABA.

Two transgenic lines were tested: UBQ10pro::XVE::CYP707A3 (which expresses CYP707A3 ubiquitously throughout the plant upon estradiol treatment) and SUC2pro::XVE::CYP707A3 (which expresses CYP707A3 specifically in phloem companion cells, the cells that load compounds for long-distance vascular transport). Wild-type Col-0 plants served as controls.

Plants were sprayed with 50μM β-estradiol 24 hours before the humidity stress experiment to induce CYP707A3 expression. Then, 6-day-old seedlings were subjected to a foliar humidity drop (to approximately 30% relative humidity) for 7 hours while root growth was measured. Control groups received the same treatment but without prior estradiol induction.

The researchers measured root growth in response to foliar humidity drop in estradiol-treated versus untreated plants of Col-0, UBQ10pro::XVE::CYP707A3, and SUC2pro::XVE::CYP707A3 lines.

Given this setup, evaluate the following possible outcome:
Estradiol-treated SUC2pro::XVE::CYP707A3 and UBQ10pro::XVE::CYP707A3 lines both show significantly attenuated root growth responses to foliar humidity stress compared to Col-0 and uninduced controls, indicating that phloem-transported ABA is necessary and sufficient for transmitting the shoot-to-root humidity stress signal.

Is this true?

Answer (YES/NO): NO